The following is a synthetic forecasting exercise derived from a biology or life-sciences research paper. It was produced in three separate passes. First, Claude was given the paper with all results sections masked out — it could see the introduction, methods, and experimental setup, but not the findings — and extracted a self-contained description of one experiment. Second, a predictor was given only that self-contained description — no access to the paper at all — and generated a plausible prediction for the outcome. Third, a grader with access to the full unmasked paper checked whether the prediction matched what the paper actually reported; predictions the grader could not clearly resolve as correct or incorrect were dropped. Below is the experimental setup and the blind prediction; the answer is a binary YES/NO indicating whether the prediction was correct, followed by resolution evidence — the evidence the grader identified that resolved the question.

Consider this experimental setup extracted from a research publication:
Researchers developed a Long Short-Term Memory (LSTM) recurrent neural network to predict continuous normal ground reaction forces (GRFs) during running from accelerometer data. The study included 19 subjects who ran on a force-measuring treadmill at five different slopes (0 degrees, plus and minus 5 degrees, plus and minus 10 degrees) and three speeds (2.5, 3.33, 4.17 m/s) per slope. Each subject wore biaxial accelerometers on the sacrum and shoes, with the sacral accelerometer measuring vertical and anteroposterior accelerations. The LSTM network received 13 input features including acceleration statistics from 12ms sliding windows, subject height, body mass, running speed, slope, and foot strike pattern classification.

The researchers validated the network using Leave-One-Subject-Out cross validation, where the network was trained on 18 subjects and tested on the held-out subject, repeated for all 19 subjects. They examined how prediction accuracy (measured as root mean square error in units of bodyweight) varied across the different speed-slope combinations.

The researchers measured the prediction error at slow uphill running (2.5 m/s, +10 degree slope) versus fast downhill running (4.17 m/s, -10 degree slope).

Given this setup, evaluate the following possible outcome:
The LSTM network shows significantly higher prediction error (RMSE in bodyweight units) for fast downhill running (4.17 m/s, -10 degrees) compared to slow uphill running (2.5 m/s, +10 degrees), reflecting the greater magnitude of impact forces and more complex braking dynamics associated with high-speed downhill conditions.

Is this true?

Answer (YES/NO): YES